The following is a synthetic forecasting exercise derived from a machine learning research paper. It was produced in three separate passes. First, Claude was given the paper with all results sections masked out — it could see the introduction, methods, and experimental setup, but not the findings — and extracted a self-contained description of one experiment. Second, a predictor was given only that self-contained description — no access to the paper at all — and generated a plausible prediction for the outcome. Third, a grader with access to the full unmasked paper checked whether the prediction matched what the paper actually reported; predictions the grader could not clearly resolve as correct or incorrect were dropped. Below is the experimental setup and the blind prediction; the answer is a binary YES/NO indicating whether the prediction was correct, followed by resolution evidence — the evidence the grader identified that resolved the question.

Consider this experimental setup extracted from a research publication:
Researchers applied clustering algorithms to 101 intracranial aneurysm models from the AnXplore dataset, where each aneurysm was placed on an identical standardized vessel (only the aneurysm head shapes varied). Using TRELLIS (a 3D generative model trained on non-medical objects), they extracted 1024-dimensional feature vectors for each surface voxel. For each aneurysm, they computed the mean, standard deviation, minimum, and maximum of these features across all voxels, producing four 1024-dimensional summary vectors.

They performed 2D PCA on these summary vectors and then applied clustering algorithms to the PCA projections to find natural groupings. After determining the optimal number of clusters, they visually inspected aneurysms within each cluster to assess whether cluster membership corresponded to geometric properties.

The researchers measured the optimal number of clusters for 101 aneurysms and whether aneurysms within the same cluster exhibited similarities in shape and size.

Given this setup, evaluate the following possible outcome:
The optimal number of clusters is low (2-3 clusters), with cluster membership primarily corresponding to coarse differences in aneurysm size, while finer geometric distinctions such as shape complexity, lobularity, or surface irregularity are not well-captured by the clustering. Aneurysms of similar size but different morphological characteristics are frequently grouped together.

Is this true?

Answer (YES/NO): NO